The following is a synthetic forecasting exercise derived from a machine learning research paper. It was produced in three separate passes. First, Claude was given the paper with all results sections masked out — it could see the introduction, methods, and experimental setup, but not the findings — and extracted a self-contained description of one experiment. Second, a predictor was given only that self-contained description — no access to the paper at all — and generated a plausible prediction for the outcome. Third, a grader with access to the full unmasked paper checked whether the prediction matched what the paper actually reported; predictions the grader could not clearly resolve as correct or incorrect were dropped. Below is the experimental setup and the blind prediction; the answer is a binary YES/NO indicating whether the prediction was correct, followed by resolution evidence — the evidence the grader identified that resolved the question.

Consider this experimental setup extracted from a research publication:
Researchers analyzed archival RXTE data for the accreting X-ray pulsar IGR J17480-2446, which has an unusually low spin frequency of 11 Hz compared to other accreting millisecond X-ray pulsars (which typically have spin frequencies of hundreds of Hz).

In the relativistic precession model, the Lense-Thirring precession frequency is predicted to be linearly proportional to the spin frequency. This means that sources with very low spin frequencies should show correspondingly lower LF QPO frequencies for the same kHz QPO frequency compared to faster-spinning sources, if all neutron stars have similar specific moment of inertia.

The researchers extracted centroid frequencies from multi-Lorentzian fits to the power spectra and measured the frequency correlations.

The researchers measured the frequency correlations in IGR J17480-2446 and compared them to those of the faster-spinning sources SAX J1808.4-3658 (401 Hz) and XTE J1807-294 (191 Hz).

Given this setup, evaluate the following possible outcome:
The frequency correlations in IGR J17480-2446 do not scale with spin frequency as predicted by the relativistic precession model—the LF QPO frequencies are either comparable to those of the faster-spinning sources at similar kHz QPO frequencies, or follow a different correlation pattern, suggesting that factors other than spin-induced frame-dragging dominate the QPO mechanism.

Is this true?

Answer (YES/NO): YES